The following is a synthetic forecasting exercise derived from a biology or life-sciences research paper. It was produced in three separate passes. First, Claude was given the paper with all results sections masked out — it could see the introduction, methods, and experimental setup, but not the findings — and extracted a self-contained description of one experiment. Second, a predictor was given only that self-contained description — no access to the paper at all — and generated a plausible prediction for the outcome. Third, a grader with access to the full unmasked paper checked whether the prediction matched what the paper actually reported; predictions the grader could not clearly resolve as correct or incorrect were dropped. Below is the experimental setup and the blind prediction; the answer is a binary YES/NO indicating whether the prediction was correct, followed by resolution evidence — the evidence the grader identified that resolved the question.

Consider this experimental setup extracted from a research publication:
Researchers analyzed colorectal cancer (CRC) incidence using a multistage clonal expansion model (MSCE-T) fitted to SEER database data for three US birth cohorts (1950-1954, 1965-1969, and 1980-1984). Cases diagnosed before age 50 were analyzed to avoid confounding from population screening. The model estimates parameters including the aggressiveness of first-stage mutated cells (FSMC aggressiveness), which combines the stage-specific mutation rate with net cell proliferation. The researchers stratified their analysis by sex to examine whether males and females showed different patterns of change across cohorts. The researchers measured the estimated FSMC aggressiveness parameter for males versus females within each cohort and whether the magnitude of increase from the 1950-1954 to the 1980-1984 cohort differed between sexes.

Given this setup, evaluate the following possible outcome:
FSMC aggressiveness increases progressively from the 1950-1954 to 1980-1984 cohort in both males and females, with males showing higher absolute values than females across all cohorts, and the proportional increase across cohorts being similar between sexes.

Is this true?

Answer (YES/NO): NO